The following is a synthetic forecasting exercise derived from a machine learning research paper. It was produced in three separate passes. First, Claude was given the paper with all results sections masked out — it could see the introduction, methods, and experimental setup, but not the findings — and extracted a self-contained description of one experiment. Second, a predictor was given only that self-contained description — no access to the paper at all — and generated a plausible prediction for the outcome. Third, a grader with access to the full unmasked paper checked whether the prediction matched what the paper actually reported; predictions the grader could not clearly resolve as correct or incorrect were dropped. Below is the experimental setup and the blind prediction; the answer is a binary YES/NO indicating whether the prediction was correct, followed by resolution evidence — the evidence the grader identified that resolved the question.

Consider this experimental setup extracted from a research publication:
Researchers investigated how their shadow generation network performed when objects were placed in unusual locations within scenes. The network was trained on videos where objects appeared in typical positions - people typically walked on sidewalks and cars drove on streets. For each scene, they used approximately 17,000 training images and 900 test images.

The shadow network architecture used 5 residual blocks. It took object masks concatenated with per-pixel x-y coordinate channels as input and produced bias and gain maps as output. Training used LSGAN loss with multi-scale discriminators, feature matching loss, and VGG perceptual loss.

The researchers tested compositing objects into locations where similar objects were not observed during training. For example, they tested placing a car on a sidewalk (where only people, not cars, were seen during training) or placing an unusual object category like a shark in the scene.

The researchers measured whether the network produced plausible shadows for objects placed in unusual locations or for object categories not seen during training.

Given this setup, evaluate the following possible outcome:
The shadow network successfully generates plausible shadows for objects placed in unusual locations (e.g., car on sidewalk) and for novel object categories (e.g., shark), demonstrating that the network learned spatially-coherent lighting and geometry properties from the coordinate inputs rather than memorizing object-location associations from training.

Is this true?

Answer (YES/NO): NO